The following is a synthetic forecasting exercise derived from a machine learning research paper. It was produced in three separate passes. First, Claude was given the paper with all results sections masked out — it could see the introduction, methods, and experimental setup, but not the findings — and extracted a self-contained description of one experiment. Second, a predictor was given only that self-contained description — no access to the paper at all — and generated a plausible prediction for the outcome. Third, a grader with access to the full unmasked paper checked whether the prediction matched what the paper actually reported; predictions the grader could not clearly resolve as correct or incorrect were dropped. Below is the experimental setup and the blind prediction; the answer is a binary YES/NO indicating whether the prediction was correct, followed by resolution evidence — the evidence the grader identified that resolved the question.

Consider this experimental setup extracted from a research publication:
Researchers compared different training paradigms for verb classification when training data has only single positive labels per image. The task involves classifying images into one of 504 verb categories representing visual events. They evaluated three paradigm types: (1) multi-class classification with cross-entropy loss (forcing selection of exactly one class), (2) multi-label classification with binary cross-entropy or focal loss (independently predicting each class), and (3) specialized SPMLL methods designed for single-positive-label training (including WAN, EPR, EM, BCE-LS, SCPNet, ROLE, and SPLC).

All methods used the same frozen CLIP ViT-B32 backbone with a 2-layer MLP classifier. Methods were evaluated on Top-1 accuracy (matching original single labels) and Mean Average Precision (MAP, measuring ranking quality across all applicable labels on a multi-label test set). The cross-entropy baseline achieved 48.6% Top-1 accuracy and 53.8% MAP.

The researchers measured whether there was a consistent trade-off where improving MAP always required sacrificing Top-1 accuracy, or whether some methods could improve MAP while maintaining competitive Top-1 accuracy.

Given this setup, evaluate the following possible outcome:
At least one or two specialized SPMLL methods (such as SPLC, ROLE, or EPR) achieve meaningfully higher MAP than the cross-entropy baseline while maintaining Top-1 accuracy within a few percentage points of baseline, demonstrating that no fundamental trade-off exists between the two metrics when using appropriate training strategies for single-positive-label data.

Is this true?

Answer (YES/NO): YES